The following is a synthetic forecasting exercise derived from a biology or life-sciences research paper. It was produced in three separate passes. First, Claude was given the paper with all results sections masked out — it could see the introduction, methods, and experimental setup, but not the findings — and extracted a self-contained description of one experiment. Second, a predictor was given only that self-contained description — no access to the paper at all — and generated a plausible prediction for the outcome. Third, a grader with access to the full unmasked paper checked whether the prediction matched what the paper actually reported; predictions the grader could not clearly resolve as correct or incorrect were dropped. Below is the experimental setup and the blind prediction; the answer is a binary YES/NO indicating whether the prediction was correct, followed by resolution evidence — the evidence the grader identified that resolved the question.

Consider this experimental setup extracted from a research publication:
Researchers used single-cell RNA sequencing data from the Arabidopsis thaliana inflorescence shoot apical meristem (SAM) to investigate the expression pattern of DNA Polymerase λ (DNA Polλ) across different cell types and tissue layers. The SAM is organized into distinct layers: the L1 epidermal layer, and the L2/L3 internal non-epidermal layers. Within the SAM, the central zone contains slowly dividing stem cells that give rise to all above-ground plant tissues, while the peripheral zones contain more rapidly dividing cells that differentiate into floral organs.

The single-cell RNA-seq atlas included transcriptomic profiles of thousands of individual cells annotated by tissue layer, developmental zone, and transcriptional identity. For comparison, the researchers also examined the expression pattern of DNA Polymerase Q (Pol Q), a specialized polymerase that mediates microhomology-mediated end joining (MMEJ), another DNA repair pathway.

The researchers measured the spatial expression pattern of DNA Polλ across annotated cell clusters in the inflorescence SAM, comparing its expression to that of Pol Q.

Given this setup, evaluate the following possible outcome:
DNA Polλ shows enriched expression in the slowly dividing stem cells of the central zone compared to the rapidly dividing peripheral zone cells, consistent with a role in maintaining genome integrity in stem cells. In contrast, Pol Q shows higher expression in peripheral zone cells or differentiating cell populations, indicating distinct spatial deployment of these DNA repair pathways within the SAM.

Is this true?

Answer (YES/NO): NO